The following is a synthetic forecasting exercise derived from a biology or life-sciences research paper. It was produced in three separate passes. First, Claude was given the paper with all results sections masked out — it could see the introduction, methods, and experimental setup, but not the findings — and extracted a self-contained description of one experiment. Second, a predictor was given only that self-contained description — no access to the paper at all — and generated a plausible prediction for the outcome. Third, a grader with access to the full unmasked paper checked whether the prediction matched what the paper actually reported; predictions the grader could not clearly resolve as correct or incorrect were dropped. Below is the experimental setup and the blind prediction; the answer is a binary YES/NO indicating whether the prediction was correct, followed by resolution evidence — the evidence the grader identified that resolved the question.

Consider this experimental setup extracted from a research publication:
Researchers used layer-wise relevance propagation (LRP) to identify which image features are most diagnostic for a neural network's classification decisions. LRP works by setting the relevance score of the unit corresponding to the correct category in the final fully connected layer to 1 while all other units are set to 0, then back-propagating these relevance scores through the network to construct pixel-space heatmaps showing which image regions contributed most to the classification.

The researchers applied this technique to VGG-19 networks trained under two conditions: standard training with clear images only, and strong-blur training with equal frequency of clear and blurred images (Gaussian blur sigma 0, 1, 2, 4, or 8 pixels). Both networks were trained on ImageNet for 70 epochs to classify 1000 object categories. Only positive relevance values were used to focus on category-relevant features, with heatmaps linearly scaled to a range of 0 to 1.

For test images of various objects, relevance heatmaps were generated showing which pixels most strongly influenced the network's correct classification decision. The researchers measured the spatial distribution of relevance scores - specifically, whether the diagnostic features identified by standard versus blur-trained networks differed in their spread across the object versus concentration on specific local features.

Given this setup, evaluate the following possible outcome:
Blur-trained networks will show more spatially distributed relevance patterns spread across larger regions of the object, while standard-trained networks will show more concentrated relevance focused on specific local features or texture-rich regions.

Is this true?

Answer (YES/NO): NO